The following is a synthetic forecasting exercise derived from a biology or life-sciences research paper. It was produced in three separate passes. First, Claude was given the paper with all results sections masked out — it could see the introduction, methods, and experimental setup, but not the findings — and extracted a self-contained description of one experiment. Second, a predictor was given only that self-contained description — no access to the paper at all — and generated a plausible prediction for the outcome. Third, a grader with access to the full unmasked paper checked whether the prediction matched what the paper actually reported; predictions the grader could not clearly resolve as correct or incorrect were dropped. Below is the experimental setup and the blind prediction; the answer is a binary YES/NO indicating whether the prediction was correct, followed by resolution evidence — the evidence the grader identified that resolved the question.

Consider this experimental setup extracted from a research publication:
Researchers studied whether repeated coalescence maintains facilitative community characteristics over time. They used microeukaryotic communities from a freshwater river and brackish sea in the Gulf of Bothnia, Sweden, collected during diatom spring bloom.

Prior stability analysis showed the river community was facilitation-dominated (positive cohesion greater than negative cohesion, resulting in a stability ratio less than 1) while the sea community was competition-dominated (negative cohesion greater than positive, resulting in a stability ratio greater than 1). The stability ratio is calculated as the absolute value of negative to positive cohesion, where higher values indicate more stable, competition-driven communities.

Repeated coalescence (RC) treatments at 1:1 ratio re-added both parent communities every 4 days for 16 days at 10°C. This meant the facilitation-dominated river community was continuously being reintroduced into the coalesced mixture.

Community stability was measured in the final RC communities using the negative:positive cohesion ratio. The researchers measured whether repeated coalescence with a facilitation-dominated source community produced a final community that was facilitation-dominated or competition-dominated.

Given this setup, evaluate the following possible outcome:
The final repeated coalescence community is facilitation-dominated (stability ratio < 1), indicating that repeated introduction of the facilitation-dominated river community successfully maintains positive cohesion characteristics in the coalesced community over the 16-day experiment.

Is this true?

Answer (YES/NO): YES